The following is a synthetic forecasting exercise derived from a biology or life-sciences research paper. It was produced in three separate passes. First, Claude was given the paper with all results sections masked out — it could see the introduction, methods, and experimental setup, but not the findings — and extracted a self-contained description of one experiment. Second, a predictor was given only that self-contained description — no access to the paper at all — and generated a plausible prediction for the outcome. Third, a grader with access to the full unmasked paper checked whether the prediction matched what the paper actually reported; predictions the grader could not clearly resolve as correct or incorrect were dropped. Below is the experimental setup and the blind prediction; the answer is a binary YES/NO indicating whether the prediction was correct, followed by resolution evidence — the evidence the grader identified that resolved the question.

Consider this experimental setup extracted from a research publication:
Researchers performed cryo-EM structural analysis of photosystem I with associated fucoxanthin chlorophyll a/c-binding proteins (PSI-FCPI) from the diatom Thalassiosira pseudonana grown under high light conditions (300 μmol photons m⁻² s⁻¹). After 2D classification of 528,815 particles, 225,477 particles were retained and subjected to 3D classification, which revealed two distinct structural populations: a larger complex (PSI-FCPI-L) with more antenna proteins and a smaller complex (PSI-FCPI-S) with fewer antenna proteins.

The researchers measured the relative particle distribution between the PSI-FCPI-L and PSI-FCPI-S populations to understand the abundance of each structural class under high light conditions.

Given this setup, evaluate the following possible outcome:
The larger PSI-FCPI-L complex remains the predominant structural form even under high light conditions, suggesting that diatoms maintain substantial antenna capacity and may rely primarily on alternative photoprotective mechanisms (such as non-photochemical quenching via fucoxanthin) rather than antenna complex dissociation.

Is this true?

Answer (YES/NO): YES